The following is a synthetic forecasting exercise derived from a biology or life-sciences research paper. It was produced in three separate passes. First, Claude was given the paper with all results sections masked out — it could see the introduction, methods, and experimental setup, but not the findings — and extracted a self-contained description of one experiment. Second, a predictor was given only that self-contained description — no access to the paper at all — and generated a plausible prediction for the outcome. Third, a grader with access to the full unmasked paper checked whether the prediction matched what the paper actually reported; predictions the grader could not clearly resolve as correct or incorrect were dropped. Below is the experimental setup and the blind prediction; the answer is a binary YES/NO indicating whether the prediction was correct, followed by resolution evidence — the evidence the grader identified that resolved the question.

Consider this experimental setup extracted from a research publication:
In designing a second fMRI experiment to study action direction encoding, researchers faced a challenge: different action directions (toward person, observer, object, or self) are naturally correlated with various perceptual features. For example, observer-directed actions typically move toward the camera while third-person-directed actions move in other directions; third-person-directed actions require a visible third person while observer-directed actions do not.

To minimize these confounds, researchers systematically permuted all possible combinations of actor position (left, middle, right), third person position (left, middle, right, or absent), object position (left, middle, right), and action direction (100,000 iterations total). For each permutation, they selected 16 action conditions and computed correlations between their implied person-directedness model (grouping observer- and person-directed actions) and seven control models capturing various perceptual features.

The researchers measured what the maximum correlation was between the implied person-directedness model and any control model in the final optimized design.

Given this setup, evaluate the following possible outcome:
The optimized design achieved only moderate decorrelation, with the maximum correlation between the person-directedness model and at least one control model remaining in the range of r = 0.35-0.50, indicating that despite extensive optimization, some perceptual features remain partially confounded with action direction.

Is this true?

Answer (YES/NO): NO